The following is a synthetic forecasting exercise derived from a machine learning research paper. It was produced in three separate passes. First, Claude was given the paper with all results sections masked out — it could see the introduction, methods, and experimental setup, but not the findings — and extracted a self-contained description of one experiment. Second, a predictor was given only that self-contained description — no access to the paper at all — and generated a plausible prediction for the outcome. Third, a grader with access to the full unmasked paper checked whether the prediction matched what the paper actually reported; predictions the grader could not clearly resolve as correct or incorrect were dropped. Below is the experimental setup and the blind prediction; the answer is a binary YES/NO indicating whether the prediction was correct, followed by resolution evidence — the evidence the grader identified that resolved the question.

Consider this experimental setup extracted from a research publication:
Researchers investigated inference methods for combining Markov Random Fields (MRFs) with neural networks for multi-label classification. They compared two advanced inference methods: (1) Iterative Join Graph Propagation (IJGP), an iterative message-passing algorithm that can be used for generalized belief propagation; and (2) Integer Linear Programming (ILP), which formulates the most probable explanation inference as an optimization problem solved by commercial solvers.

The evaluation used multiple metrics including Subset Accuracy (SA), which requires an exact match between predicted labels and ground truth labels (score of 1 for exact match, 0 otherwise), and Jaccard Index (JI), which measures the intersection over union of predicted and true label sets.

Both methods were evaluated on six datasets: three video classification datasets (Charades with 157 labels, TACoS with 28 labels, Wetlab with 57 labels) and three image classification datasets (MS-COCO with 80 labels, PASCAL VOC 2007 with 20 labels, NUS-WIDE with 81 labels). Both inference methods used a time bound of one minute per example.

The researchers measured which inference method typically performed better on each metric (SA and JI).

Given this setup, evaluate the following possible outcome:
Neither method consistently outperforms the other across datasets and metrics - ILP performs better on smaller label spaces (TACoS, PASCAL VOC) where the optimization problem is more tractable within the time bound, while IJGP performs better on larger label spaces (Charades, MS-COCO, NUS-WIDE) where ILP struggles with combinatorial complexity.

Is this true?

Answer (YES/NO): NO